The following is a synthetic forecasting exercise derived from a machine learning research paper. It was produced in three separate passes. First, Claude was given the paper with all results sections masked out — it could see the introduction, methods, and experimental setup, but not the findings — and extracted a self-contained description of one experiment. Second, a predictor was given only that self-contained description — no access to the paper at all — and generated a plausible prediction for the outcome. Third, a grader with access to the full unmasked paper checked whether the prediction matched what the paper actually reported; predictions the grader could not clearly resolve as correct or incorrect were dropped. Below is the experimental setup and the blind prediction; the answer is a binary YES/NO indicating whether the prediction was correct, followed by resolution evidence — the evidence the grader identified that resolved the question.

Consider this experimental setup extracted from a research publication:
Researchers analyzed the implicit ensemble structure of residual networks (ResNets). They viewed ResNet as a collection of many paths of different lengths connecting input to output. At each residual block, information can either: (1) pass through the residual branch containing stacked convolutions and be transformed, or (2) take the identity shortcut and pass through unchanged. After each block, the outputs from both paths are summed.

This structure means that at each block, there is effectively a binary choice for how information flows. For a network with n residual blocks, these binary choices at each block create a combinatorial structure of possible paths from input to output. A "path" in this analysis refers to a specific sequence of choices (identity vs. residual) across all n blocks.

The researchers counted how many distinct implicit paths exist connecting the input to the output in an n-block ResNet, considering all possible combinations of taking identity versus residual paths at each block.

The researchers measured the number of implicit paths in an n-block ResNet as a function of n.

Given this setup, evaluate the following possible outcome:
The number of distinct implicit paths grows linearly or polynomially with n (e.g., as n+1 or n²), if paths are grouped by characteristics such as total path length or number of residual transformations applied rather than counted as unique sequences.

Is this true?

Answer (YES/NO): NO